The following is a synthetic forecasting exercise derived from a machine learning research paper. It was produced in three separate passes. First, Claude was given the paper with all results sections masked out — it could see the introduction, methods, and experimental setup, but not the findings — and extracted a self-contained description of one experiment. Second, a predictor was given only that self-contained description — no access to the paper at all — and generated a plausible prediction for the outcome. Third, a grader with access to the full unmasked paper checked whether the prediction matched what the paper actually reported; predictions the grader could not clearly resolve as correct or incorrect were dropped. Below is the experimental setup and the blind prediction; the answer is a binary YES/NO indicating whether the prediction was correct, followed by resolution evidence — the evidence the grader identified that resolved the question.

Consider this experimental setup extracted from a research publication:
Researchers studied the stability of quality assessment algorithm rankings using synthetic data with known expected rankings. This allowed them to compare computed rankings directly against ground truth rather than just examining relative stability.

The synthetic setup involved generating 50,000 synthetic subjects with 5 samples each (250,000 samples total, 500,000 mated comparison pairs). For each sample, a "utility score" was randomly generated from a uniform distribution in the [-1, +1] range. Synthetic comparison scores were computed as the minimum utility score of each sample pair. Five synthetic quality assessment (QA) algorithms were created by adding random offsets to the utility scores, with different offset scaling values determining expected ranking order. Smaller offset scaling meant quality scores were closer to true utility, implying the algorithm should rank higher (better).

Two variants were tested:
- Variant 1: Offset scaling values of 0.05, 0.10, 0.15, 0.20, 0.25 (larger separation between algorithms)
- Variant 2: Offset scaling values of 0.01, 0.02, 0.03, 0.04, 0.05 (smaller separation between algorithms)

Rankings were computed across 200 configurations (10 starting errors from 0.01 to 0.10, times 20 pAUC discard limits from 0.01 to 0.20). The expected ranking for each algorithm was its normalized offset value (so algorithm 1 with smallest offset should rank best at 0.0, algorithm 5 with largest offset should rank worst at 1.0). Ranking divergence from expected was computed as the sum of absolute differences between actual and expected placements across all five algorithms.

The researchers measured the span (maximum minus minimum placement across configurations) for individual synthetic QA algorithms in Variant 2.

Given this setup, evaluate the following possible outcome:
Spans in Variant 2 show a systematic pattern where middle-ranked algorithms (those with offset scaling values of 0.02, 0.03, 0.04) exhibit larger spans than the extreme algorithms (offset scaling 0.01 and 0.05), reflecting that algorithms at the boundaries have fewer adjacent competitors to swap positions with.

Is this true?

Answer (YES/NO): NO